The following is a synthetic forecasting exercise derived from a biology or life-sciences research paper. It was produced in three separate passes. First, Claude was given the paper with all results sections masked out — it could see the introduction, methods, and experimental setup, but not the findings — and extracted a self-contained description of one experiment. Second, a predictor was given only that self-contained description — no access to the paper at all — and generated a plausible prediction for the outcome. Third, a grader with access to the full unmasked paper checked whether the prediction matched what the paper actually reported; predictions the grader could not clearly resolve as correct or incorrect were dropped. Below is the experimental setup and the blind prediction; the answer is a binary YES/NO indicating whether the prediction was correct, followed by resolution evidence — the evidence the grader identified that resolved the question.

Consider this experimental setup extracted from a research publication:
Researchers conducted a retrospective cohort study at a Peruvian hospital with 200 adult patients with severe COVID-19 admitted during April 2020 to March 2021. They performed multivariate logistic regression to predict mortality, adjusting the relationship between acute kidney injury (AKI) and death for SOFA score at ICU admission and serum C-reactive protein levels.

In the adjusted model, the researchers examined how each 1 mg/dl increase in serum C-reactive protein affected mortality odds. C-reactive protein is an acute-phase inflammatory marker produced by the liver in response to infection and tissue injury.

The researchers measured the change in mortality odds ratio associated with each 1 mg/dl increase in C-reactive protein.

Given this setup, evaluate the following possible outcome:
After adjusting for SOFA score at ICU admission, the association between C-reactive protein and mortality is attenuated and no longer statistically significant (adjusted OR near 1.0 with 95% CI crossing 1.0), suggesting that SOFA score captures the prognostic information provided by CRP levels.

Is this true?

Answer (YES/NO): NO